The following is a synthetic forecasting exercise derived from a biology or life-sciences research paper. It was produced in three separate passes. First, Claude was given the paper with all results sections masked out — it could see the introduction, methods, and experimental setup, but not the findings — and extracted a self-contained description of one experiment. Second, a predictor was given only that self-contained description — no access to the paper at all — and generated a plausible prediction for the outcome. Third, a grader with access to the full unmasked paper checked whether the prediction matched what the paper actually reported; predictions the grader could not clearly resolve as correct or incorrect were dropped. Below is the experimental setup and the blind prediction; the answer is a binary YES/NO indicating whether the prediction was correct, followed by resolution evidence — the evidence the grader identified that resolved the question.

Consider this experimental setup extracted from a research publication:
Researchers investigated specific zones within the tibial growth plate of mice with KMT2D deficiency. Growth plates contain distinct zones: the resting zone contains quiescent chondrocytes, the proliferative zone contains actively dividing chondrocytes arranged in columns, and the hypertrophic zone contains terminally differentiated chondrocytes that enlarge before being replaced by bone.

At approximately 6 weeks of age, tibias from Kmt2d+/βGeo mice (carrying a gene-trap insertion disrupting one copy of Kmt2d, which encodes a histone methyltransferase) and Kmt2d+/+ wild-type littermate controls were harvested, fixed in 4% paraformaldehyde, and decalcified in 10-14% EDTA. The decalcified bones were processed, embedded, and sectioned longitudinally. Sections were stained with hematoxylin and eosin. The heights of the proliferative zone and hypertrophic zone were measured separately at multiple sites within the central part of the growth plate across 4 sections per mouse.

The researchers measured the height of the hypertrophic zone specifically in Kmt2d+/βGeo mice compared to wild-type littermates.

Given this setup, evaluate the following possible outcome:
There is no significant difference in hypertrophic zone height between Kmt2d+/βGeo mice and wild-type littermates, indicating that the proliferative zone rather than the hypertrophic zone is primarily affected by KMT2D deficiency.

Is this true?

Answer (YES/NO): NO